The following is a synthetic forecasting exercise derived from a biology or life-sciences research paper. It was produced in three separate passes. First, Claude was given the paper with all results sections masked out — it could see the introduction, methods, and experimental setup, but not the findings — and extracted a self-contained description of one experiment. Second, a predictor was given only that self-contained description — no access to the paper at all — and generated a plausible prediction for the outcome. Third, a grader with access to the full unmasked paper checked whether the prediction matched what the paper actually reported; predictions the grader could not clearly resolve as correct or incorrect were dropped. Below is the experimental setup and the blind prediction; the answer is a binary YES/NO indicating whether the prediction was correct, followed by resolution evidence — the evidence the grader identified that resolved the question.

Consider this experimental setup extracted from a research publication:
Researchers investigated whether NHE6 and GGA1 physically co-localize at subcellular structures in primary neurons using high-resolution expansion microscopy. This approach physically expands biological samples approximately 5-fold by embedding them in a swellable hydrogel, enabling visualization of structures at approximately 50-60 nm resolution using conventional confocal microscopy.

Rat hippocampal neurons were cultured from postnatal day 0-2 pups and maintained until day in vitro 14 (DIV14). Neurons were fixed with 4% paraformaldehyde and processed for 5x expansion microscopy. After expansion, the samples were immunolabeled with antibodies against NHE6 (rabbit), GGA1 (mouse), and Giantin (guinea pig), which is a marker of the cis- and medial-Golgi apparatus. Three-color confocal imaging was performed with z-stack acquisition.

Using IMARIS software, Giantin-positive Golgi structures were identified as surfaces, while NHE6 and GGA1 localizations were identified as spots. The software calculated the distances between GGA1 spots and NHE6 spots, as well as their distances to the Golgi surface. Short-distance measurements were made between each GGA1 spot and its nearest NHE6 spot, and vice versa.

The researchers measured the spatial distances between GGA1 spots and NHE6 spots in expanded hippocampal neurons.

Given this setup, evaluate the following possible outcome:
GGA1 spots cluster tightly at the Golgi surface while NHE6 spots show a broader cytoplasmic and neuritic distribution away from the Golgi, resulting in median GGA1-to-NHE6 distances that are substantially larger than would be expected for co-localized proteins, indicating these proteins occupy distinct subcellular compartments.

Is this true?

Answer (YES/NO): NO